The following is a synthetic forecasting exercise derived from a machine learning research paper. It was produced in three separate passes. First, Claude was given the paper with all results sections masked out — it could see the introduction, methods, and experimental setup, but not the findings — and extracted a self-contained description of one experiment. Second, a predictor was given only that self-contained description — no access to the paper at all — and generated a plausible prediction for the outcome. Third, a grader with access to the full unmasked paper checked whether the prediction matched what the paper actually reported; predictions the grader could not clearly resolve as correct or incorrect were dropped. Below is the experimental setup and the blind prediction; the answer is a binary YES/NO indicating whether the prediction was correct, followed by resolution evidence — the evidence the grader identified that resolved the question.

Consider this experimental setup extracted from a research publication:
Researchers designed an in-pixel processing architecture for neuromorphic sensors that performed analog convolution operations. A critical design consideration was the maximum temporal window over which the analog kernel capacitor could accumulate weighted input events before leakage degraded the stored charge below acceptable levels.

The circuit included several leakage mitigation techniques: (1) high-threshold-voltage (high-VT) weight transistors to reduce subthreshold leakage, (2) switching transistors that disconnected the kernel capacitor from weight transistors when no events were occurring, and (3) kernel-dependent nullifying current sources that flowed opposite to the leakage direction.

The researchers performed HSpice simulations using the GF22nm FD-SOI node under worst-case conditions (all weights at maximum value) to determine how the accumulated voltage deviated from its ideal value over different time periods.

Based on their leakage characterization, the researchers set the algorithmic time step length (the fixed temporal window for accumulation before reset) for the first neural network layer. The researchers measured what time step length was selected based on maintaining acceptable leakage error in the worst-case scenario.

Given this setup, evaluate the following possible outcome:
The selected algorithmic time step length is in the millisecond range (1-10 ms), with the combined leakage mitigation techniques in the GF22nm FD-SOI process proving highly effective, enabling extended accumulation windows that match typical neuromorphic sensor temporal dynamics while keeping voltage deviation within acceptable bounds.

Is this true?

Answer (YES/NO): YES